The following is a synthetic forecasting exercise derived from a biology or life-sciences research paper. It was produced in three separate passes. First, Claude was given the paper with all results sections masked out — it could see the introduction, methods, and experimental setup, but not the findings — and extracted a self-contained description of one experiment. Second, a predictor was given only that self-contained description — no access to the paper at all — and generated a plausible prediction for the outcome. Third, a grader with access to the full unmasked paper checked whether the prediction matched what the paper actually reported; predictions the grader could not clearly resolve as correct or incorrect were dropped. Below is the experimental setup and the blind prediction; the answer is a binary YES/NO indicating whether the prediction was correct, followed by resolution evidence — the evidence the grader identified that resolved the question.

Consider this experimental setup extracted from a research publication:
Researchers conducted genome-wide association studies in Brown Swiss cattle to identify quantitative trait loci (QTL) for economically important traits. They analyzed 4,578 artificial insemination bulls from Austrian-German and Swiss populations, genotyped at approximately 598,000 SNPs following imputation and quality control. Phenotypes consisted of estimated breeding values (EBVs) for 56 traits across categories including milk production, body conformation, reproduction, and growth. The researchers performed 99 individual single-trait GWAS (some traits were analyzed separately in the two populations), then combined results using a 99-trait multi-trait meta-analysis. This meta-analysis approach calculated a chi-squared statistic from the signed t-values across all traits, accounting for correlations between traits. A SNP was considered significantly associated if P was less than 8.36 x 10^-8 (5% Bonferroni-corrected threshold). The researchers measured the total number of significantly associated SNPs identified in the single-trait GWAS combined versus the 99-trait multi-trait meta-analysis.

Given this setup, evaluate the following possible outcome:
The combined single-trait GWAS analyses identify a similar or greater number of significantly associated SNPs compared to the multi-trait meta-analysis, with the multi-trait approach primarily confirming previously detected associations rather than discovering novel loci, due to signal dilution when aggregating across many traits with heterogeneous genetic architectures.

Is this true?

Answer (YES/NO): YES